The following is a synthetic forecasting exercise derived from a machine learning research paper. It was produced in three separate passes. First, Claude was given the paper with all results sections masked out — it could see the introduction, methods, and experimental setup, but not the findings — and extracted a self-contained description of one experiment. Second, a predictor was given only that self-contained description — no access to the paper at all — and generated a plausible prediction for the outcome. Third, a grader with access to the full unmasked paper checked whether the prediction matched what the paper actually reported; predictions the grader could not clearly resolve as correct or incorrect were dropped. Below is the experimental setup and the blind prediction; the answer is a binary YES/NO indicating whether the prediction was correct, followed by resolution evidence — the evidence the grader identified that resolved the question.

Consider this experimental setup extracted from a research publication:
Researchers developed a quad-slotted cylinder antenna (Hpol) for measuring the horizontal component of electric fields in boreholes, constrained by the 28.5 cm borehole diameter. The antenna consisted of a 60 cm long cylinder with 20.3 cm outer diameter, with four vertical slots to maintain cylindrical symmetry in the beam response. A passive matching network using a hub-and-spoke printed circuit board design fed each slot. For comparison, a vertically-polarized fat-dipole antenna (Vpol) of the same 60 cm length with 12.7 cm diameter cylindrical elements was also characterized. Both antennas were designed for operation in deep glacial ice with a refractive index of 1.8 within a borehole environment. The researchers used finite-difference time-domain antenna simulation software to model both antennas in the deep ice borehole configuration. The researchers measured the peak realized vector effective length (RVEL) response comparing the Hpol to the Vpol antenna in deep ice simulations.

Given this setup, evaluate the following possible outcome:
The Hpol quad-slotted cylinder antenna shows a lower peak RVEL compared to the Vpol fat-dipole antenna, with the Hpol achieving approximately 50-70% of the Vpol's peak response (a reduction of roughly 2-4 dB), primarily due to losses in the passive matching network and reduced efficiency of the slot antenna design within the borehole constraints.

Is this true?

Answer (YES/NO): NO